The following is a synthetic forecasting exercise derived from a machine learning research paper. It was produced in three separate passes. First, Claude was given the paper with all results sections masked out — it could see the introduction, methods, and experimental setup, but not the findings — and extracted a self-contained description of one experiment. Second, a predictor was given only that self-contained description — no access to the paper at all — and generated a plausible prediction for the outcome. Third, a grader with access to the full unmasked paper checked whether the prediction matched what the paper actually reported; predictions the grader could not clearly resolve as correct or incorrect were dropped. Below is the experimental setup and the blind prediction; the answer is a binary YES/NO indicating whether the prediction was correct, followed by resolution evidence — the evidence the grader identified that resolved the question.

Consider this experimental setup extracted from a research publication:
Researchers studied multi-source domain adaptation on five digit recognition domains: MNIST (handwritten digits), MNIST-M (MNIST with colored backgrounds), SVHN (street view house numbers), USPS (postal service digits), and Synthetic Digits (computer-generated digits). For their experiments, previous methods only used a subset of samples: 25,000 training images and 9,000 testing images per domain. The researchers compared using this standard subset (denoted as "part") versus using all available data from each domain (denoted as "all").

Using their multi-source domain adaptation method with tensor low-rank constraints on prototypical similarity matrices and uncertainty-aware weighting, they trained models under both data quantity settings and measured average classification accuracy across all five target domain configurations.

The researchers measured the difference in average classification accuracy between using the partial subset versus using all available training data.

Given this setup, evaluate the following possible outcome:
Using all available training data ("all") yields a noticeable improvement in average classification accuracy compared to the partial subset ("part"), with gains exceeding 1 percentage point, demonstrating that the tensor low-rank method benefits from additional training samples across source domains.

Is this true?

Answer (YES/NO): NO